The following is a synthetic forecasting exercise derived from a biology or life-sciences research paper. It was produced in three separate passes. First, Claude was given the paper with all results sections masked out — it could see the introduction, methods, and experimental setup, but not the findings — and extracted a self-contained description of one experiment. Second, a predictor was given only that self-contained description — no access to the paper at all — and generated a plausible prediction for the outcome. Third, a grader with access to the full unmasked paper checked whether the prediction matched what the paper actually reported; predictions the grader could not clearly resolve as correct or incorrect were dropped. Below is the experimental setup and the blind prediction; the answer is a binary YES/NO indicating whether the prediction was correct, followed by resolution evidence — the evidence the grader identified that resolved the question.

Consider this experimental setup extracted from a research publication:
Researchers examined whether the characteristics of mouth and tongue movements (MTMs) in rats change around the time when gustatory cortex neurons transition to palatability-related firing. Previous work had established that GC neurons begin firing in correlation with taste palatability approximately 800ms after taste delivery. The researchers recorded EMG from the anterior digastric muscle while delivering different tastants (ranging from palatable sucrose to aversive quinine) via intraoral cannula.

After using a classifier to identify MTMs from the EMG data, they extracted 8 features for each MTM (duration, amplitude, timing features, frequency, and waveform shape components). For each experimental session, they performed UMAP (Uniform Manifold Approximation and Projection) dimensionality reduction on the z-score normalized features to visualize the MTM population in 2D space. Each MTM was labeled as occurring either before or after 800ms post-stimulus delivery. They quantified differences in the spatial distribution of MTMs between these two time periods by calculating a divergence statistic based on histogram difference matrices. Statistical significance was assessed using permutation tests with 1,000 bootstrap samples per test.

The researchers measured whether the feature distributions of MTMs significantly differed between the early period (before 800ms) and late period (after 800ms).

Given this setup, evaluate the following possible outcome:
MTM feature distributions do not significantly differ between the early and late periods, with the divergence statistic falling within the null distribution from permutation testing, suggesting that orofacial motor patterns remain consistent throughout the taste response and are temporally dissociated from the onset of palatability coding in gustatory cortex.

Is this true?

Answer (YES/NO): NO